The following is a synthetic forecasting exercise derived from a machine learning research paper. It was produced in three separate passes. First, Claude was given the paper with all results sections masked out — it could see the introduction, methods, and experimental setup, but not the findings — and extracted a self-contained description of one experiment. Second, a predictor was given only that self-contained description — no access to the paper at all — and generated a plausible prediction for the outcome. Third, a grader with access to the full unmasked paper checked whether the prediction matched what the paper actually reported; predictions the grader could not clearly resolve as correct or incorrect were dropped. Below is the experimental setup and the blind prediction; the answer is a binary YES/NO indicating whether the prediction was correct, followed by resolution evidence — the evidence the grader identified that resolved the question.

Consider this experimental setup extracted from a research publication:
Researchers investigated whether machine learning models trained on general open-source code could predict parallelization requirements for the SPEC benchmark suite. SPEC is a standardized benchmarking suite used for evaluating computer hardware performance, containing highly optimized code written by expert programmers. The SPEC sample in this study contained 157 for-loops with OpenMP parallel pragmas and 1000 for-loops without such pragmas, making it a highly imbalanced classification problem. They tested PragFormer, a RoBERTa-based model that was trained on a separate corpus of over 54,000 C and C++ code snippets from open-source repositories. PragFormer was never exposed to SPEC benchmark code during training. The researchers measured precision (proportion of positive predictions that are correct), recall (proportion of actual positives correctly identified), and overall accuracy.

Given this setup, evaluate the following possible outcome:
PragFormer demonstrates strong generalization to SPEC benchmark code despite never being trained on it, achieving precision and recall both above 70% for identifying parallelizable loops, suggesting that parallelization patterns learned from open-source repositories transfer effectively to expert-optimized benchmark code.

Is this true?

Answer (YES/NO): NO